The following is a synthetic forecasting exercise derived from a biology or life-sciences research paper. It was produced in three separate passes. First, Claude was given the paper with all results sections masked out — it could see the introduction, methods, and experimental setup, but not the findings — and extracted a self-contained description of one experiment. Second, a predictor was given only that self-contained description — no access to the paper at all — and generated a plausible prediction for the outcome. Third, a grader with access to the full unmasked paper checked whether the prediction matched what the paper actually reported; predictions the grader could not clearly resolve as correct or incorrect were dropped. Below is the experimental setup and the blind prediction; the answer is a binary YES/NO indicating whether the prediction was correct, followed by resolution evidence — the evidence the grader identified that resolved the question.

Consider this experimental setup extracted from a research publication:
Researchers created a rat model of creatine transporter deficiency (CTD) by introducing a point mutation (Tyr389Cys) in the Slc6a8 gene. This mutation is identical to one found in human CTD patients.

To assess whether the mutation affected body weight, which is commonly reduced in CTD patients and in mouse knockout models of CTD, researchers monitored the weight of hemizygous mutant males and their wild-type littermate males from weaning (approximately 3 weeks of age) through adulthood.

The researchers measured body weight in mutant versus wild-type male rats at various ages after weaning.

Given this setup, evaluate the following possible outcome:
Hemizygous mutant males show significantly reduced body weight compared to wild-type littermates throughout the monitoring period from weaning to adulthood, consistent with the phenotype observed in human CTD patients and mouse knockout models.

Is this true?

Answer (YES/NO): YES